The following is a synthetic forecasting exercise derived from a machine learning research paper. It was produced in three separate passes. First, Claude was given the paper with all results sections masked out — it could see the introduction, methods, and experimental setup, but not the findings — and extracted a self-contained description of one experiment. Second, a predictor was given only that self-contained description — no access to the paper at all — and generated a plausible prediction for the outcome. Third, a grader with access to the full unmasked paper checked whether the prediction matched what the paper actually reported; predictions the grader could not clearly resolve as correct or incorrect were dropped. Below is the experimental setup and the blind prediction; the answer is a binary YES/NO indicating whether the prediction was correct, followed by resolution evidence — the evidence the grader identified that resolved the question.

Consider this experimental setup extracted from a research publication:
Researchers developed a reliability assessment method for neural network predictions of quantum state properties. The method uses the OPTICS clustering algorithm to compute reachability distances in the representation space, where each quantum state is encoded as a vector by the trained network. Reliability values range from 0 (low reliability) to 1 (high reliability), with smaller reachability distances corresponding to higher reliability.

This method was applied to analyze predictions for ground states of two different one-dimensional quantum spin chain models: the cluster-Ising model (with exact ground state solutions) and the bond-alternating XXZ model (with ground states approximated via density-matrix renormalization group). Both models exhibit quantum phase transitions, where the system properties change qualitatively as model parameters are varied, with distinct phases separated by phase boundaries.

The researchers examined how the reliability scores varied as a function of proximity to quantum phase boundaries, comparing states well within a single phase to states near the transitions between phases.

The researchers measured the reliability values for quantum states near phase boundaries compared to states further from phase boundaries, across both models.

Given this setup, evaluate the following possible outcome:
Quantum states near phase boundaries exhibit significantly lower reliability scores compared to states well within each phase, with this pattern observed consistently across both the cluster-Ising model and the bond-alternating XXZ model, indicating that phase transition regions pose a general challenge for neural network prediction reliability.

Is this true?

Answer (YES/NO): YES